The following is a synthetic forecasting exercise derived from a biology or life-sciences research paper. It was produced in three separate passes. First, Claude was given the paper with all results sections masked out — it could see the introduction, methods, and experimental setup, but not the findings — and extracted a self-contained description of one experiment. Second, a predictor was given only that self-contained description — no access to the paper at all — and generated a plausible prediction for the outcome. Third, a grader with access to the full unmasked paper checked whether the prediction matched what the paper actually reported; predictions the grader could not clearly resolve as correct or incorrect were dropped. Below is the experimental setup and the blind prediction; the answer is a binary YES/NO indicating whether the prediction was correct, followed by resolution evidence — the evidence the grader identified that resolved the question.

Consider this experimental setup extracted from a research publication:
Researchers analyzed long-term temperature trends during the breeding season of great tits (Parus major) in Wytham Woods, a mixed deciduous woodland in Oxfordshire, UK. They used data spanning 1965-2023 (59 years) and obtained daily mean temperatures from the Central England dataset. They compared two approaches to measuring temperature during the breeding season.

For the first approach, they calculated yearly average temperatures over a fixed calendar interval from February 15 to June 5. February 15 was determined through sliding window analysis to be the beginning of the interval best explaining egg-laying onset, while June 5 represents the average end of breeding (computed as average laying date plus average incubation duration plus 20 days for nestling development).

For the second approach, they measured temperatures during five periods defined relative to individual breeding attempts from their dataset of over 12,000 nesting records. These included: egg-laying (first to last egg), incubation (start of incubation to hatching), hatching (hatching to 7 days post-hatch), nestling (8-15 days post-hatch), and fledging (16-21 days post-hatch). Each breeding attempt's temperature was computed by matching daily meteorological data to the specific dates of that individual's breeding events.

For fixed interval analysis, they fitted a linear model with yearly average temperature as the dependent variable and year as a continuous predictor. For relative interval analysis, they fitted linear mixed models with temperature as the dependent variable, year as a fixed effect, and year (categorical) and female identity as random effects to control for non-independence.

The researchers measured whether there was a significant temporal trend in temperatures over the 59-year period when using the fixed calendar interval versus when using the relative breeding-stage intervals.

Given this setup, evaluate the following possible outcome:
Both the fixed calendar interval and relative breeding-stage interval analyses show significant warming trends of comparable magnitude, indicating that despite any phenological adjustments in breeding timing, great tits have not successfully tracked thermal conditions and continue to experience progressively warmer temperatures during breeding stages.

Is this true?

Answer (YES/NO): NO